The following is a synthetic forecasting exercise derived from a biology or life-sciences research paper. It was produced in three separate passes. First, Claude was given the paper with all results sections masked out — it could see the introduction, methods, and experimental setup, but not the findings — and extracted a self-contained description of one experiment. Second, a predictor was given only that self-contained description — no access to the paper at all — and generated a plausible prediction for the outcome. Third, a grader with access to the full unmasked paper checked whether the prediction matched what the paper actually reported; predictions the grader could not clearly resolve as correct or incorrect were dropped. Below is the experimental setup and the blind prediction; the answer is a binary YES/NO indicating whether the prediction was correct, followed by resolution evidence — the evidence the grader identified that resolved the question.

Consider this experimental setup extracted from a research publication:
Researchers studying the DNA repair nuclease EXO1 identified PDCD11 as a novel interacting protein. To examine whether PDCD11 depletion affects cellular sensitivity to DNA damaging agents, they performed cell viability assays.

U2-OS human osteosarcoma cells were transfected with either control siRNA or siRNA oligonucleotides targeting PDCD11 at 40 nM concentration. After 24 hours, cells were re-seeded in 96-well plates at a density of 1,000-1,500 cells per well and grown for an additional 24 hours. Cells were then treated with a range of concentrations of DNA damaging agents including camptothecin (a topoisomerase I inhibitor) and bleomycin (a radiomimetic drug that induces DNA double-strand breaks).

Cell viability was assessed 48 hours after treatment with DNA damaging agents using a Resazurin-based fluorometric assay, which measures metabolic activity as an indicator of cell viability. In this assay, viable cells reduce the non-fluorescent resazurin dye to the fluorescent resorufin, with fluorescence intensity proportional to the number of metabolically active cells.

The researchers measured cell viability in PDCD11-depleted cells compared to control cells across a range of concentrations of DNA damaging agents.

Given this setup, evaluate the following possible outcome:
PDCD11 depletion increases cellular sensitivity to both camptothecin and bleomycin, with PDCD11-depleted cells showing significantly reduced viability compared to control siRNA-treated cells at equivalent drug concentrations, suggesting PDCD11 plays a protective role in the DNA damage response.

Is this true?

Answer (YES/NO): NO